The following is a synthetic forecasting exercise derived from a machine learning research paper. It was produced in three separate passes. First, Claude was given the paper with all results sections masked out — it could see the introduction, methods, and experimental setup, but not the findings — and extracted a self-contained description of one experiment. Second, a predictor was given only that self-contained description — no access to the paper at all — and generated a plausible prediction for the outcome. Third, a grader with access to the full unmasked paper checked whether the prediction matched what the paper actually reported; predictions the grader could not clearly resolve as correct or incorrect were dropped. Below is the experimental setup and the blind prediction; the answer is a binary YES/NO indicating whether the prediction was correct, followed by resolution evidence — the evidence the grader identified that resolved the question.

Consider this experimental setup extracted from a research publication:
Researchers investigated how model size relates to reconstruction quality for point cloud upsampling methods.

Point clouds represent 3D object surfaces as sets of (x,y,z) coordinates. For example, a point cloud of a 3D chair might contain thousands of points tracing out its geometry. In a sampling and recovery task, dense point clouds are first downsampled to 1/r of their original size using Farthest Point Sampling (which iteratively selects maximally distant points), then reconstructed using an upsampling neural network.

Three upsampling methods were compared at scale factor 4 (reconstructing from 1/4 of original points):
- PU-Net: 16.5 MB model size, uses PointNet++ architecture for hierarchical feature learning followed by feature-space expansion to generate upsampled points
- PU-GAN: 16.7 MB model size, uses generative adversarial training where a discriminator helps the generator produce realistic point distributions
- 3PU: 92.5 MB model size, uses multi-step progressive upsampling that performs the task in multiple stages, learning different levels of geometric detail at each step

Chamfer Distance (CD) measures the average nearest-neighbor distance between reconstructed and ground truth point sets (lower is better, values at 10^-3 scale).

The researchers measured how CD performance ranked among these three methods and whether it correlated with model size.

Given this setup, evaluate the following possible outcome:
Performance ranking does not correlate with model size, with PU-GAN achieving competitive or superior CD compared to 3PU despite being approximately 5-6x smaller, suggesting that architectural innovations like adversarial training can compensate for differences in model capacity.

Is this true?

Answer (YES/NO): YES